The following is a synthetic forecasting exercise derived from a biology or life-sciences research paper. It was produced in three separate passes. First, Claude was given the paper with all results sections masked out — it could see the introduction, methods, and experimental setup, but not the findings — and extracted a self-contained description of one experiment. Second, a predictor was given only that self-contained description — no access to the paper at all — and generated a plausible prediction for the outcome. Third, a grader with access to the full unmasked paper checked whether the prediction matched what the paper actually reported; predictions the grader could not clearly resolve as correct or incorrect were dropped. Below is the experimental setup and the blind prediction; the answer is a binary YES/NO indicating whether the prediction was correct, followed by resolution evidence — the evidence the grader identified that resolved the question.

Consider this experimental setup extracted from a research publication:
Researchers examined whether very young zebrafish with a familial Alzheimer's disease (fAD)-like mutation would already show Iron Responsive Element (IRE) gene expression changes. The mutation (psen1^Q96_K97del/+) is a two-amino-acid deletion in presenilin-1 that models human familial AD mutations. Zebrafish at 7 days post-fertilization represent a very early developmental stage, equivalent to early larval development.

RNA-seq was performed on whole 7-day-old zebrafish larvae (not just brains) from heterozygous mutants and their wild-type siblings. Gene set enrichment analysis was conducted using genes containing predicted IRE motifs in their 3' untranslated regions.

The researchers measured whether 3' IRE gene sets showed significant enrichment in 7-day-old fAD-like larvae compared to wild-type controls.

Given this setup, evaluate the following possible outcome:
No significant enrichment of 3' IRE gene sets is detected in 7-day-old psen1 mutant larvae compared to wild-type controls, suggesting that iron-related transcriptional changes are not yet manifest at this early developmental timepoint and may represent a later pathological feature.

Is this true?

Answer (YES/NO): YES